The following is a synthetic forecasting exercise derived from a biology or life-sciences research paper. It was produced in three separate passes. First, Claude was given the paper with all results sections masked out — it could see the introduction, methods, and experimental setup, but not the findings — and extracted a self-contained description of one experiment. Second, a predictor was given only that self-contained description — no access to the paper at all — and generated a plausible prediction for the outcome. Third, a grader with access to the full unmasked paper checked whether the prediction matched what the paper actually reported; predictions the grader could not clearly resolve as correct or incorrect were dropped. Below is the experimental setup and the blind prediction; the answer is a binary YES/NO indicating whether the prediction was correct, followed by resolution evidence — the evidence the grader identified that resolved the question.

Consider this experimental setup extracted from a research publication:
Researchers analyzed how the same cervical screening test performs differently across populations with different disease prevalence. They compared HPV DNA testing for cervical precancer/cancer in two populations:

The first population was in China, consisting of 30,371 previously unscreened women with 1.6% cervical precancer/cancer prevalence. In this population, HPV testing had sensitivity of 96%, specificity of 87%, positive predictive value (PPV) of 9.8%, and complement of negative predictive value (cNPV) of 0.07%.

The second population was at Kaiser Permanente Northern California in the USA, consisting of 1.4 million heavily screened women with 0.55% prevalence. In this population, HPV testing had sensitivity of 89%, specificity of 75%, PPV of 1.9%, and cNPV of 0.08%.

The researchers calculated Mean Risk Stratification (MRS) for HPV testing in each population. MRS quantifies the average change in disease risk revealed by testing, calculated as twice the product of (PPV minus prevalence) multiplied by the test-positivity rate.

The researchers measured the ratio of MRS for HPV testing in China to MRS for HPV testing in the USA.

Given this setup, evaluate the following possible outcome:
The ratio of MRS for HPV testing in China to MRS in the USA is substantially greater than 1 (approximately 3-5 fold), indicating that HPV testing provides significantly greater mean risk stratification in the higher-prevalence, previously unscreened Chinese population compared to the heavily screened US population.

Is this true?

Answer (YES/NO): YES